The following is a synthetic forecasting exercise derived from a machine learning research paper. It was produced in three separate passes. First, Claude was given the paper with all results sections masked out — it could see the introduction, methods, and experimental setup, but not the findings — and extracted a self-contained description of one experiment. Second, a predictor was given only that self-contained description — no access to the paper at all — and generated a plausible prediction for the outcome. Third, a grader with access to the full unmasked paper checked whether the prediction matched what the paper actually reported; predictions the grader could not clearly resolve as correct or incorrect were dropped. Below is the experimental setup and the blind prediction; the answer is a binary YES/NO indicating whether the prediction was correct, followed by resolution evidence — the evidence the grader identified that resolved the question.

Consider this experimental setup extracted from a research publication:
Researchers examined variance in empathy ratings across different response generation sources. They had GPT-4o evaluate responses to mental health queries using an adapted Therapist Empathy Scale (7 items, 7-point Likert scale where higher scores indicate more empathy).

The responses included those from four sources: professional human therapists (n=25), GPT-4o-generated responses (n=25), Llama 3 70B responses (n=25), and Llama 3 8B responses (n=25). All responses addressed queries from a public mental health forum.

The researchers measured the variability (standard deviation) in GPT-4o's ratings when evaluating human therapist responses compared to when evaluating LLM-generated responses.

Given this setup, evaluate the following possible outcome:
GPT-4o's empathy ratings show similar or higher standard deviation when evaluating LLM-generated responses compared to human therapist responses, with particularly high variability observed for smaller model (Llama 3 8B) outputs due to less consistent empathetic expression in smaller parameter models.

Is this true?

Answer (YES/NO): NO